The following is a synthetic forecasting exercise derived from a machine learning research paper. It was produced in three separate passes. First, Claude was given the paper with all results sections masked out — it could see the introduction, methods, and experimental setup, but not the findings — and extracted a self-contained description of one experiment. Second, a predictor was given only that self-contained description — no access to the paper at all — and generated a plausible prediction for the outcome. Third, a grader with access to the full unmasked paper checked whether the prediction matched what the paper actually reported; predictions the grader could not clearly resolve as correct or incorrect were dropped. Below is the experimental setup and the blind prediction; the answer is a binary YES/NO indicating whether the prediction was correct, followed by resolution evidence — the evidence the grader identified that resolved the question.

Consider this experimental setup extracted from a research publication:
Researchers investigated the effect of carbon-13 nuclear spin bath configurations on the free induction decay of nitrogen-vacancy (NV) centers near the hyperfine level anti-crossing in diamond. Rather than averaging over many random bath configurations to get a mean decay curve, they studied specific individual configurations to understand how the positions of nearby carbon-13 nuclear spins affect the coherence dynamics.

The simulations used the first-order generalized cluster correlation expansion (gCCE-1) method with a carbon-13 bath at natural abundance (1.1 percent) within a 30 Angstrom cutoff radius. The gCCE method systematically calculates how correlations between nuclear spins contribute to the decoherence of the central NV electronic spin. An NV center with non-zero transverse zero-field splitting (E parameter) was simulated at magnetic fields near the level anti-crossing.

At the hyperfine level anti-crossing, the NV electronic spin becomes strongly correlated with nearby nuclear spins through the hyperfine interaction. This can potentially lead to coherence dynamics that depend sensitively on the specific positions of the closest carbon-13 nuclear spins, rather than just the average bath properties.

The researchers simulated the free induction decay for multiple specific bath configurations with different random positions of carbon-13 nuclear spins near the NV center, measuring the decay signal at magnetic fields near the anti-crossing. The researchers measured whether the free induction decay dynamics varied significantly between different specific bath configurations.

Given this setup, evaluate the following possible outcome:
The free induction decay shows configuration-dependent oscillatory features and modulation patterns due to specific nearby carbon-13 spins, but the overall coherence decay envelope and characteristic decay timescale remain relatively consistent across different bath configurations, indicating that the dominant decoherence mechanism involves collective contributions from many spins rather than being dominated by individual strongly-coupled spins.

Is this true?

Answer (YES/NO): NO